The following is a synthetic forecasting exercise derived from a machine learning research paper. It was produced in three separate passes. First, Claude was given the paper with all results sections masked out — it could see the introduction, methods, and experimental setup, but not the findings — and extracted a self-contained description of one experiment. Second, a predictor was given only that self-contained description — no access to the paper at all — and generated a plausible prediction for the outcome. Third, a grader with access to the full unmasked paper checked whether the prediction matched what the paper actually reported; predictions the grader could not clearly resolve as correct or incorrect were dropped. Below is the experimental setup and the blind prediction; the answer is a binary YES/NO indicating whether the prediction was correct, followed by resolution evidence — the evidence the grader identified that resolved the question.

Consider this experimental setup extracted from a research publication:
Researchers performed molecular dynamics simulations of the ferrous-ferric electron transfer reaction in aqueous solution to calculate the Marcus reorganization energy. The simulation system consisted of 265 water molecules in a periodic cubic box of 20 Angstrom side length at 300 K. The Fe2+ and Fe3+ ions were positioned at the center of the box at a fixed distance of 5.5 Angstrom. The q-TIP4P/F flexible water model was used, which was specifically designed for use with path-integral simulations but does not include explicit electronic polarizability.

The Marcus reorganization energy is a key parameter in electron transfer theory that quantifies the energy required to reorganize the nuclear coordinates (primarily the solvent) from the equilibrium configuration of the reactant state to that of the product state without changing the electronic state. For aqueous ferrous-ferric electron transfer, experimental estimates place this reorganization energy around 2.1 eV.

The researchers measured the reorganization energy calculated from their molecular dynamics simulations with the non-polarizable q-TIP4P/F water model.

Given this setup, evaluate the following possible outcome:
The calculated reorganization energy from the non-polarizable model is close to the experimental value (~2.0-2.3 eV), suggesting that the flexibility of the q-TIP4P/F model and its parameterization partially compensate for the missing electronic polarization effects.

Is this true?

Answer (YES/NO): NO